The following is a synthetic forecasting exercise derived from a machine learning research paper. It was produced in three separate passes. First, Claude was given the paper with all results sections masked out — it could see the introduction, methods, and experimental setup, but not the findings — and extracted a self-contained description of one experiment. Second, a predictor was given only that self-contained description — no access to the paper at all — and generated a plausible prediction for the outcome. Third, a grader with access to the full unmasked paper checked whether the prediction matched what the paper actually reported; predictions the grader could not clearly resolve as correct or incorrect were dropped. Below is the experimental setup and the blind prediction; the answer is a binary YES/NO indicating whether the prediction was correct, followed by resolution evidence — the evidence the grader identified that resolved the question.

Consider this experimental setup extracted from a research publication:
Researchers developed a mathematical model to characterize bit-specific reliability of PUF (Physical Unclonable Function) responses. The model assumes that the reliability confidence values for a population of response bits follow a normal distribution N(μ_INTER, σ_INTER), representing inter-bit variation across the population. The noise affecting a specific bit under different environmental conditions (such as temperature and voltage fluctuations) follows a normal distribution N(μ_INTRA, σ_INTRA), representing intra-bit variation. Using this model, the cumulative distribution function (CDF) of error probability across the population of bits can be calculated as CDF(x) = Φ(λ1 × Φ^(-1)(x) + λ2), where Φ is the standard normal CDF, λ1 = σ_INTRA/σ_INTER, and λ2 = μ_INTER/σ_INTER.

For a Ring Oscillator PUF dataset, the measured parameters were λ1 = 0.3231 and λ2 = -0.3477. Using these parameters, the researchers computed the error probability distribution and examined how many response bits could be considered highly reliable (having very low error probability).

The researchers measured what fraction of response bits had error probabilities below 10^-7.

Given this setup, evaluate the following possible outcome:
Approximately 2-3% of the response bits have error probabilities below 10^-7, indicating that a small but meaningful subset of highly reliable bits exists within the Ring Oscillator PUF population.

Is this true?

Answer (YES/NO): NO